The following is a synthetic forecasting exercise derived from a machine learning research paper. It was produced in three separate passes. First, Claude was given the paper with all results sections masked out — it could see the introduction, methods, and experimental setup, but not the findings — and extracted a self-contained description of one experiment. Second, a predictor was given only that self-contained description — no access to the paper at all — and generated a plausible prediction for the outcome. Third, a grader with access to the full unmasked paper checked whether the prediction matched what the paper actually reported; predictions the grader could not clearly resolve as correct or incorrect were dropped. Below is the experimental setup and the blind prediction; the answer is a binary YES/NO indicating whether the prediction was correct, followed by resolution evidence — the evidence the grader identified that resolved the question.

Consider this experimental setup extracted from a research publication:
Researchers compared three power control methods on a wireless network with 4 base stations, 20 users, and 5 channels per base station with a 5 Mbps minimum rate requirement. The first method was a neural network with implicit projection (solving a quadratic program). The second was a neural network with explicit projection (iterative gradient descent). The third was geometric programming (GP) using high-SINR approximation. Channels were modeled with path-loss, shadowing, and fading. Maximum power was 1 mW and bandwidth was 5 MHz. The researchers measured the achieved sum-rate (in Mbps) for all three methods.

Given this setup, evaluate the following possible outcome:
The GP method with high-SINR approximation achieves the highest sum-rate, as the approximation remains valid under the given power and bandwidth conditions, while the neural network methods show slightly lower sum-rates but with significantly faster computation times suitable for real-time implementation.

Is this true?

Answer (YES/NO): NO